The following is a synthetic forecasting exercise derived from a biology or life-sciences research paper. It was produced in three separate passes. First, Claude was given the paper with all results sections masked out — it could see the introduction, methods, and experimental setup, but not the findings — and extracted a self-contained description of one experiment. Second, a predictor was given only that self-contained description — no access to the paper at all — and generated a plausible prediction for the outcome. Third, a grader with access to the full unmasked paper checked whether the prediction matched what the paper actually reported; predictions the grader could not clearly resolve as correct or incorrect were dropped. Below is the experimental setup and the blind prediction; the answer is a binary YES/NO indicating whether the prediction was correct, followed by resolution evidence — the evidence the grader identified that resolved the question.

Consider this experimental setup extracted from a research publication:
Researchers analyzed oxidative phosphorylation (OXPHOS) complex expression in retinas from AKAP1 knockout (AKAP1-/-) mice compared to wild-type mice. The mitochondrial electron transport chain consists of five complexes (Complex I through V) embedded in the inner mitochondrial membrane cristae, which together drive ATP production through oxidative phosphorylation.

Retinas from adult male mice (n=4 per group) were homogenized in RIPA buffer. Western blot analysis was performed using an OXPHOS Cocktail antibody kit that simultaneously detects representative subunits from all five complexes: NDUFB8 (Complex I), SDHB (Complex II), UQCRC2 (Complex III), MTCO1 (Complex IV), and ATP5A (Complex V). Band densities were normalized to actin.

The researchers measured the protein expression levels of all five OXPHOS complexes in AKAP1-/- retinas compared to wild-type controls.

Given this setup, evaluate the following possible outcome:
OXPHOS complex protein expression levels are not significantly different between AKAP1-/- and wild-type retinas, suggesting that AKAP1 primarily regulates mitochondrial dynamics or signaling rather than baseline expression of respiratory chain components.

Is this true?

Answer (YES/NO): NO